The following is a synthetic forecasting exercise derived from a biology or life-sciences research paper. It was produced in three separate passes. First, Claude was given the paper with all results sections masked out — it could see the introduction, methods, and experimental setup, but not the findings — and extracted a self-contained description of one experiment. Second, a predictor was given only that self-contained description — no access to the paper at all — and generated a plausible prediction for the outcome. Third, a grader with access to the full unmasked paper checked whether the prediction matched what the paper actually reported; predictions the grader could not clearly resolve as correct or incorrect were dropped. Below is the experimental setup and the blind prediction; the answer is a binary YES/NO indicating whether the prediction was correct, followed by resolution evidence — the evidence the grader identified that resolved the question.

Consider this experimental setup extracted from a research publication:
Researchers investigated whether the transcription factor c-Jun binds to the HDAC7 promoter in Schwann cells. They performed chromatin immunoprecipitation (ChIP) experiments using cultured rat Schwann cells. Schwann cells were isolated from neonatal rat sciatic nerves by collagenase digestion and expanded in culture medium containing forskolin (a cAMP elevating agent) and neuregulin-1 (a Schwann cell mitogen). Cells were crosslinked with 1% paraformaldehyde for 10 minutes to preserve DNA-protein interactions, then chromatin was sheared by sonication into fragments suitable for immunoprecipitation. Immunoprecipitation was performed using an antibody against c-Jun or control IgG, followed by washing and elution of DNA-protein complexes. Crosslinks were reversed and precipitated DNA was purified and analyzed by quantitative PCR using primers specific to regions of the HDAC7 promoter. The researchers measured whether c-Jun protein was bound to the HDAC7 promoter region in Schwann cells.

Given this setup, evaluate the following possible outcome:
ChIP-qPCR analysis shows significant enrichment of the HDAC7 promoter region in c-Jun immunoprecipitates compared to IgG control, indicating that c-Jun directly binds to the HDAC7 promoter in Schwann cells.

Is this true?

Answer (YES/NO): YES